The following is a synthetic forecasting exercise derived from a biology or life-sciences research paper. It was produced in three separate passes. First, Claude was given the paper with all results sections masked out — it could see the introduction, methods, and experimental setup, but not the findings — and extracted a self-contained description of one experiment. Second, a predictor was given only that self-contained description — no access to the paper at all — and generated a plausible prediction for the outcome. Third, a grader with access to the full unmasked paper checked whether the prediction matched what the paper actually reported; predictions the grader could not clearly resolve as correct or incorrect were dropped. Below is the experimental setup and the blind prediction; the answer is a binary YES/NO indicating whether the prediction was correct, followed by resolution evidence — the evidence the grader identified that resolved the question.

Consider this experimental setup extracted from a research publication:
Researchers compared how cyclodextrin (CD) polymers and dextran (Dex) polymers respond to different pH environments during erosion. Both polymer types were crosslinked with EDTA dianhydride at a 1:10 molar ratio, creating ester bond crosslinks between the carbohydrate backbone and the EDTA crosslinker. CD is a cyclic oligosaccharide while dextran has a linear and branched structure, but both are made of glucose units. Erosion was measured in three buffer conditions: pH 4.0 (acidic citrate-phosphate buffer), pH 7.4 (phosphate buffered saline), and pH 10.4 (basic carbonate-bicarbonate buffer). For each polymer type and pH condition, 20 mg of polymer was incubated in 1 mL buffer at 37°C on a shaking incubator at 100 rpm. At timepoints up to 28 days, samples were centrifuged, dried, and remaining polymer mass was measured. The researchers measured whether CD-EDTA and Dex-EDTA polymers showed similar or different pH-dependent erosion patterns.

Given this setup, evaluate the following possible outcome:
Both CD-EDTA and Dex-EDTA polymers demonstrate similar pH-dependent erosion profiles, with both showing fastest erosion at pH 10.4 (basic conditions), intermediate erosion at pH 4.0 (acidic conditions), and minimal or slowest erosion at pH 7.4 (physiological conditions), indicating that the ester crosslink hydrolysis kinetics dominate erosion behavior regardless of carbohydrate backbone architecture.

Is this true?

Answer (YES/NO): NO